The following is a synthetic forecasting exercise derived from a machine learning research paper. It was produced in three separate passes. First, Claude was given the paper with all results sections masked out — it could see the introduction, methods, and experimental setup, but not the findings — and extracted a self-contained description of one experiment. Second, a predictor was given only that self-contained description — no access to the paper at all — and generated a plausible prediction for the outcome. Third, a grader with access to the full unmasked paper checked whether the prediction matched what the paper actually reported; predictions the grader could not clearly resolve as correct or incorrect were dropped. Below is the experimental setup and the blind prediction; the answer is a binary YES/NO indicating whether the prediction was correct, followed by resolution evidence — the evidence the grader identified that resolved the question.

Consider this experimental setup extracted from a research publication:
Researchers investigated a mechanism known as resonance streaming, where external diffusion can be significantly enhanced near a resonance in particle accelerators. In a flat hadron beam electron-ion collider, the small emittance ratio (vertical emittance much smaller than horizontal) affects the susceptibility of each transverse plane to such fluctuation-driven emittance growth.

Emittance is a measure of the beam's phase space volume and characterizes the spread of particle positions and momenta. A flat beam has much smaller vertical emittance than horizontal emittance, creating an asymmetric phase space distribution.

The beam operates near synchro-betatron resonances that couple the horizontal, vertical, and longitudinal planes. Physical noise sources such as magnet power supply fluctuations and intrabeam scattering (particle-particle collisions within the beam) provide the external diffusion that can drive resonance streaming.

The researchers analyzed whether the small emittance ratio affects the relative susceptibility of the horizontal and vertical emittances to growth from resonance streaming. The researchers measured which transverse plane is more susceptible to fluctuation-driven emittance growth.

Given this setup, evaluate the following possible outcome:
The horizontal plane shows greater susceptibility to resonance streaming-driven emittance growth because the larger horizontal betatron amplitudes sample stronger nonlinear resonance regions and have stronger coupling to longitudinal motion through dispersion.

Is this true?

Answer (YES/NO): NO